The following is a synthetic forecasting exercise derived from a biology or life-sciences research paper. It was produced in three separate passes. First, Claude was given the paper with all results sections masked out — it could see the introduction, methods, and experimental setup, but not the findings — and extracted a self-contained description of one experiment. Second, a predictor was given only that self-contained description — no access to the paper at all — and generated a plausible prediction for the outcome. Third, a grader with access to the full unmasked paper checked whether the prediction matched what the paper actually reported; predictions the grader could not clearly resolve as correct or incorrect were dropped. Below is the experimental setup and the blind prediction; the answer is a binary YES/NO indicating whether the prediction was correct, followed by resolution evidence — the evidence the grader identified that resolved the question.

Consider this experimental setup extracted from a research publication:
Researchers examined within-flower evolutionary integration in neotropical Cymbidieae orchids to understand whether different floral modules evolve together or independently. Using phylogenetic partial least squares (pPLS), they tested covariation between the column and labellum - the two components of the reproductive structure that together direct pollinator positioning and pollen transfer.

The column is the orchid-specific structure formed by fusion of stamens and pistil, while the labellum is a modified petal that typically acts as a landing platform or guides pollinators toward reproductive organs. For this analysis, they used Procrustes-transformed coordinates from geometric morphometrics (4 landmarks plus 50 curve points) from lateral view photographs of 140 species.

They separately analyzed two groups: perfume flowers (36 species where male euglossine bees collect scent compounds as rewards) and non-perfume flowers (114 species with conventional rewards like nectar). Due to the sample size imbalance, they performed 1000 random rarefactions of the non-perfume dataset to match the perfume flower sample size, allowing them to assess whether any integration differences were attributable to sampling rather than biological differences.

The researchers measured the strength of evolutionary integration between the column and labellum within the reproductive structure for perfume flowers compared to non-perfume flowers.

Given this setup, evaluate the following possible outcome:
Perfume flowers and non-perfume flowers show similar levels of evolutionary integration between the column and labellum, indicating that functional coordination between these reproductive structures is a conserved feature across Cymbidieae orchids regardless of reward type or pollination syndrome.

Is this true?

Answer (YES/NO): YES